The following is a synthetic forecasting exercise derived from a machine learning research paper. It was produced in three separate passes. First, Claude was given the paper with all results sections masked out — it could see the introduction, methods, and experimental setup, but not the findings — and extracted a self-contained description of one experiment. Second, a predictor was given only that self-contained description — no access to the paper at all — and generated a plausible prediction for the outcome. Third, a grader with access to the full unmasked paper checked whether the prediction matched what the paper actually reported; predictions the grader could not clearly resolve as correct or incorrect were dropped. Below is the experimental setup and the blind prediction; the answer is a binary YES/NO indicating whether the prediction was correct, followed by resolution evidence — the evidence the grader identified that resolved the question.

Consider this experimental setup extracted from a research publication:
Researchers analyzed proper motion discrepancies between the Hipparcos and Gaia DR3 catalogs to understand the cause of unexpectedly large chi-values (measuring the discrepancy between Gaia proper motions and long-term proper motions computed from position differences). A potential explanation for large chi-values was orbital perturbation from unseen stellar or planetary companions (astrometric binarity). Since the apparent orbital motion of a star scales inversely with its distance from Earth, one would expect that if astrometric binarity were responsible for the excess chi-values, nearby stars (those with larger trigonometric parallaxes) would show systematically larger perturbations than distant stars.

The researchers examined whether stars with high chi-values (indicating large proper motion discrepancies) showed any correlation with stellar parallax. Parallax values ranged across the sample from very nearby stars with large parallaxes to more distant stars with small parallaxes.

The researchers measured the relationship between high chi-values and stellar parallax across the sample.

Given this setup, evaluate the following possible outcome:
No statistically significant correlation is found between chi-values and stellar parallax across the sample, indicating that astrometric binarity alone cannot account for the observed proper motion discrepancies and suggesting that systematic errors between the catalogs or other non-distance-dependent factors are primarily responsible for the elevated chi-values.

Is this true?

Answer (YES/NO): NO